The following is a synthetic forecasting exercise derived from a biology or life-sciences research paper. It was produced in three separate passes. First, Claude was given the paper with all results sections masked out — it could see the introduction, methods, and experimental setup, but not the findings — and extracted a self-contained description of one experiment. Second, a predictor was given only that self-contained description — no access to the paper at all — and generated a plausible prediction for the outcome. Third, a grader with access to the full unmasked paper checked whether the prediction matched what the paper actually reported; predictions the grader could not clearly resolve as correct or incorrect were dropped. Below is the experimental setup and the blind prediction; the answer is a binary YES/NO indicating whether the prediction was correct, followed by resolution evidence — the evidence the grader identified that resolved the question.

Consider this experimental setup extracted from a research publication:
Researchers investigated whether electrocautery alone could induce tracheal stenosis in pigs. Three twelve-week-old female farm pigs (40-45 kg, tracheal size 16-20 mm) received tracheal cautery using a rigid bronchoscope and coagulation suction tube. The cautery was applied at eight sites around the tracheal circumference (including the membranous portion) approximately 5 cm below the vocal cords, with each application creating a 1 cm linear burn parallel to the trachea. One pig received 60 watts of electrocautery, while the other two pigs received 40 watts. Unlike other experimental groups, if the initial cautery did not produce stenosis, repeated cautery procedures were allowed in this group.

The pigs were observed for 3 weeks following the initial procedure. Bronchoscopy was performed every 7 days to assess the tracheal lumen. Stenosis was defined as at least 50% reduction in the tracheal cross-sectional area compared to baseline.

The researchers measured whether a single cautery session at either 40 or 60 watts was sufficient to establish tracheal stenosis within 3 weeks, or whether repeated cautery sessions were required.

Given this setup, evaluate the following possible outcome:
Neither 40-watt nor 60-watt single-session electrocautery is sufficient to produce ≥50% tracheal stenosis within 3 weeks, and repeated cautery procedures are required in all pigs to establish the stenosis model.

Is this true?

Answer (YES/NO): NO